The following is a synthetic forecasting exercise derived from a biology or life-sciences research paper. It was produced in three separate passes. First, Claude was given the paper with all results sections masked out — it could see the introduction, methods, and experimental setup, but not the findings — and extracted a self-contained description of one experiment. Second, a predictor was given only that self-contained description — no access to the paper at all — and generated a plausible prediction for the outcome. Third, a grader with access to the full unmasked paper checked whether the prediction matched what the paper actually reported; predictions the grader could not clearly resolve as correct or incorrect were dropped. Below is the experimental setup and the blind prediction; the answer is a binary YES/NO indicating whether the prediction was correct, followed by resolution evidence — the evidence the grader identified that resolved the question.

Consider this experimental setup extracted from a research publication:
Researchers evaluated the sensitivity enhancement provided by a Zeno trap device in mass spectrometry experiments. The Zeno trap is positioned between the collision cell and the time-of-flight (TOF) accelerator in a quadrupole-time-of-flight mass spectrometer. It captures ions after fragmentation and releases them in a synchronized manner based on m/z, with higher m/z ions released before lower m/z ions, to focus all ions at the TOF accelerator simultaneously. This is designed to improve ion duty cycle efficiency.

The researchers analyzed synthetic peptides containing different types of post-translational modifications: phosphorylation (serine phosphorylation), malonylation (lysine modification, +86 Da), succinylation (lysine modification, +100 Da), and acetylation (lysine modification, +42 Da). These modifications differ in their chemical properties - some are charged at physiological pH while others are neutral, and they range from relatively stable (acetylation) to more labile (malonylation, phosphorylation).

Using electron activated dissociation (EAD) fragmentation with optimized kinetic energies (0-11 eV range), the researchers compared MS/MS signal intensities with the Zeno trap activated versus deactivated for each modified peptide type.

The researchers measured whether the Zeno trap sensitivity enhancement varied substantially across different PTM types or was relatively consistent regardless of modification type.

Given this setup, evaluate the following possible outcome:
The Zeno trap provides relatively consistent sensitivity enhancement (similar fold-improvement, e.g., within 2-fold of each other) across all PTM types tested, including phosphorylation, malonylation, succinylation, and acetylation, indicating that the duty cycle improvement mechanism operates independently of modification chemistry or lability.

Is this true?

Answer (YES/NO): YES